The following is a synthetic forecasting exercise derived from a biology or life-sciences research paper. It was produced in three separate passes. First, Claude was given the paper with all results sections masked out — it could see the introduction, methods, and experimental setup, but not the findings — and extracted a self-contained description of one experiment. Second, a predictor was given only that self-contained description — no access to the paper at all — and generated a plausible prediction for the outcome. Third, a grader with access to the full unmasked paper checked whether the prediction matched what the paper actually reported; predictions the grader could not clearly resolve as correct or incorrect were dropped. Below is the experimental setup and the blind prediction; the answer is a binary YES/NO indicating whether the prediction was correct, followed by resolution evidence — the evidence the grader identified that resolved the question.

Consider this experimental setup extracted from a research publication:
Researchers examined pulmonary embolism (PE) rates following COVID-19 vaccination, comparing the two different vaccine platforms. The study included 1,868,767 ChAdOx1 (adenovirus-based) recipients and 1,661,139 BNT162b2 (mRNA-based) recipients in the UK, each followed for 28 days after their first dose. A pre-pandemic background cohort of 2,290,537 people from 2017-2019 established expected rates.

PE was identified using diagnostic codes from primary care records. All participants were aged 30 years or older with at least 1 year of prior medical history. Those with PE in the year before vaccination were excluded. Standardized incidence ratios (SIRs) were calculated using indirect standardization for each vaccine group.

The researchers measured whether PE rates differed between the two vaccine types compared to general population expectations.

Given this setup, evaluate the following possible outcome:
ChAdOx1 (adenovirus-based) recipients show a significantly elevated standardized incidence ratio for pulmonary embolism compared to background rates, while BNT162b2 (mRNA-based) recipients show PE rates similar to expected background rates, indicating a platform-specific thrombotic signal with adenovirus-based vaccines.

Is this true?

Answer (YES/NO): NO